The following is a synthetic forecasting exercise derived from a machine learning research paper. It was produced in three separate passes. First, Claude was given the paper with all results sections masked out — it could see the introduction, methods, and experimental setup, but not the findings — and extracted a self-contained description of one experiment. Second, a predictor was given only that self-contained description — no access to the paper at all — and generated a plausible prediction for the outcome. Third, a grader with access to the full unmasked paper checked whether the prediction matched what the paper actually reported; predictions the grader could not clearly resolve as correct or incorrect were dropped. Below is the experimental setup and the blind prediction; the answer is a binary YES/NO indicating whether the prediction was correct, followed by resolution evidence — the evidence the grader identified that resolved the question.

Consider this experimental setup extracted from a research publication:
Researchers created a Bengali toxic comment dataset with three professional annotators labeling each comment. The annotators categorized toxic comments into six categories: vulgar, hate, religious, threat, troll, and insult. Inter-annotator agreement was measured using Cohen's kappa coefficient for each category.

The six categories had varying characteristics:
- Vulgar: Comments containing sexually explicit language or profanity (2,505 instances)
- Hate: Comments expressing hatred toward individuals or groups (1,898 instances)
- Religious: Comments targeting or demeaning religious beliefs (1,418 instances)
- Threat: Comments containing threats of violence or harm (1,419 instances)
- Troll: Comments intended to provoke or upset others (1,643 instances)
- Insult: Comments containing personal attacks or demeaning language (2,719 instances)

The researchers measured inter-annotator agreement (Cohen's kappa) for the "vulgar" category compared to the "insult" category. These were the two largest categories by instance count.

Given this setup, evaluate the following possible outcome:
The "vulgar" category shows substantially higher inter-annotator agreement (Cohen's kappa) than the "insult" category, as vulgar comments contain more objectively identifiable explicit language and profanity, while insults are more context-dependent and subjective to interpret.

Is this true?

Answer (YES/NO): YES